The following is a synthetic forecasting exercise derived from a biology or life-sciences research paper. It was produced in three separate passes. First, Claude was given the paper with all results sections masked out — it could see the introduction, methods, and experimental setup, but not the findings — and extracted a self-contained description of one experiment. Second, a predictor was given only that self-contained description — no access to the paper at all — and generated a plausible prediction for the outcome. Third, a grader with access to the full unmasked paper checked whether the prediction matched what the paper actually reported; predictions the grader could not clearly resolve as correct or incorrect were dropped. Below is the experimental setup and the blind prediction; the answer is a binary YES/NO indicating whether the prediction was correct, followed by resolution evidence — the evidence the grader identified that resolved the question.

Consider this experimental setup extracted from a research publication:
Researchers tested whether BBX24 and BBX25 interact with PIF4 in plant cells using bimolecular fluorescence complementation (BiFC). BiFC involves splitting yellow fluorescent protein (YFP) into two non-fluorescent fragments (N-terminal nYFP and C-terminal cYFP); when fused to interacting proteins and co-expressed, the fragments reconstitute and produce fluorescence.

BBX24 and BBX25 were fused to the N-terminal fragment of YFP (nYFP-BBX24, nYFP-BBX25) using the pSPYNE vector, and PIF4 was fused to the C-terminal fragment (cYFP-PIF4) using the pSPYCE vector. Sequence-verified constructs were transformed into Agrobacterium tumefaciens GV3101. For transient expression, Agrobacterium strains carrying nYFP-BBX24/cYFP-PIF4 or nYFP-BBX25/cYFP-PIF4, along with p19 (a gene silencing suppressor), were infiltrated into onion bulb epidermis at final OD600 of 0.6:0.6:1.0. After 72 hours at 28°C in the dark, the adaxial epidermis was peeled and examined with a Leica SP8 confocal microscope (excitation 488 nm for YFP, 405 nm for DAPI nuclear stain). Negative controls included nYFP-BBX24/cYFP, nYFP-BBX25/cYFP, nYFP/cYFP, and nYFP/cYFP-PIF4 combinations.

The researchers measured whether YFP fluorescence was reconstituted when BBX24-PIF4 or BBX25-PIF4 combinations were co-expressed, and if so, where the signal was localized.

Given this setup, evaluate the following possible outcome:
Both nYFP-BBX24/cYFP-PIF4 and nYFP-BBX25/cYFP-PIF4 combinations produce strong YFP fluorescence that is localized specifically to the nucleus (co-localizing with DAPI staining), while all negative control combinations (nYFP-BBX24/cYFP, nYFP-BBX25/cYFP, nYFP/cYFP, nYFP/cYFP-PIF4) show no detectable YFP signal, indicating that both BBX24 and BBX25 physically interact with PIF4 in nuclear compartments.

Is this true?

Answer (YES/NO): YES